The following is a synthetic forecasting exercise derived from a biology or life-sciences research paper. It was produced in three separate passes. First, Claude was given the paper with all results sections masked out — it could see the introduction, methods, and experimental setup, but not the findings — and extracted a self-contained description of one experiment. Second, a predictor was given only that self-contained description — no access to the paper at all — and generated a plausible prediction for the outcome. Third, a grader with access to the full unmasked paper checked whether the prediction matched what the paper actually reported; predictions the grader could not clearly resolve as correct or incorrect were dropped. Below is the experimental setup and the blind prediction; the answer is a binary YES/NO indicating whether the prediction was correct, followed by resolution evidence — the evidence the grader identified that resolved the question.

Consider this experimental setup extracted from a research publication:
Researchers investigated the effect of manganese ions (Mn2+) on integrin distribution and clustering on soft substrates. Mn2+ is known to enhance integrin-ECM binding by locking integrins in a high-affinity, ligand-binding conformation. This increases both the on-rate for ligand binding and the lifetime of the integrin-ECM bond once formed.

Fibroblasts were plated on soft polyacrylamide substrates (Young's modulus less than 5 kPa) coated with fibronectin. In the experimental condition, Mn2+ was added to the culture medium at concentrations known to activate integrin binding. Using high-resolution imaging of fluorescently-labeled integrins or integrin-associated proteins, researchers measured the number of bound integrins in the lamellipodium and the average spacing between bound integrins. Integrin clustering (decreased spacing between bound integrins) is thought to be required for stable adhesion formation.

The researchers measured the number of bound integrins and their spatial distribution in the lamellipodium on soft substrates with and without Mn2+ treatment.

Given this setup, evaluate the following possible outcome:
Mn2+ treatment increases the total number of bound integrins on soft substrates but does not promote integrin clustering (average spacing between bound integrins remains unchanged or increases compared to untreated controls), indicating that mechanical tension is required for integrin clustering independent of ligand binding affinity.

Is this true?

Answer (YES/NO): NO